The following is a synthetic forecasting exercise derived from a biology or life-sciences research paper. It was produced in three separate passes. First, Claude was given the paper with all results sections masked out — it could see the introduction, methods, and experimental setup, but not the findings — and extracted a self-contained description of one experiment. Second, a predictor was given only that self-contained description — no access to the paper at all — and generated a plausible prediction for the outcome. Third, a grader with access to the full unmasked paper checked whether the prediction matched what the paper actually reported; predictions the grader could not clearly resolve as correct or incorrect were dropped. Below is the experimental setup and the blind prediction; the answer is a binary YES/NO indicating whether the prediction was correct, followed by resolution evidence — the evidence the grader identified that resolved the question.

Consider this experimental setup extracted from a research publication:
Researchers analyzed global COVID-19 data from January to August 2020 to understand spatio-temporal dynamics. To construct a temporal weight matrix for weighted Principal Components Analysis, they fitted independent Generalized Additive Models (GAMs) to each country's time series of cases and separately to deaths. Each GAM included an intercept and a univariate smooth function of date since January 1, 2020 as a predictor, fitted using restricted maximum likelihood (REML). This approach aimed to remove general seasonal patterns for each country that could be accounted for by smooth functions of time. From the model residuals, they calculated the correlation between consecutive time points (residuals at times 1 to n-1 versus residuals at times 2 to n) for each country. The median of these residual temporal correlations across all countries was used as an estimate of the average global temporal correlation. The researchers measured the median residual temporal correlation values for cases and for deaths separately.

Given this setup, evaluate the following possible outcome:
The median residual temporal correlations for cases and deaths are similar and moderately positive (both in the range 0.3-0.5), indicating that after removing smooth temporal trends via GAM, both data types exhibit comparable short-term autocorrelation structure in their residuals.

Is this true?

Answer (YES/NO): NO